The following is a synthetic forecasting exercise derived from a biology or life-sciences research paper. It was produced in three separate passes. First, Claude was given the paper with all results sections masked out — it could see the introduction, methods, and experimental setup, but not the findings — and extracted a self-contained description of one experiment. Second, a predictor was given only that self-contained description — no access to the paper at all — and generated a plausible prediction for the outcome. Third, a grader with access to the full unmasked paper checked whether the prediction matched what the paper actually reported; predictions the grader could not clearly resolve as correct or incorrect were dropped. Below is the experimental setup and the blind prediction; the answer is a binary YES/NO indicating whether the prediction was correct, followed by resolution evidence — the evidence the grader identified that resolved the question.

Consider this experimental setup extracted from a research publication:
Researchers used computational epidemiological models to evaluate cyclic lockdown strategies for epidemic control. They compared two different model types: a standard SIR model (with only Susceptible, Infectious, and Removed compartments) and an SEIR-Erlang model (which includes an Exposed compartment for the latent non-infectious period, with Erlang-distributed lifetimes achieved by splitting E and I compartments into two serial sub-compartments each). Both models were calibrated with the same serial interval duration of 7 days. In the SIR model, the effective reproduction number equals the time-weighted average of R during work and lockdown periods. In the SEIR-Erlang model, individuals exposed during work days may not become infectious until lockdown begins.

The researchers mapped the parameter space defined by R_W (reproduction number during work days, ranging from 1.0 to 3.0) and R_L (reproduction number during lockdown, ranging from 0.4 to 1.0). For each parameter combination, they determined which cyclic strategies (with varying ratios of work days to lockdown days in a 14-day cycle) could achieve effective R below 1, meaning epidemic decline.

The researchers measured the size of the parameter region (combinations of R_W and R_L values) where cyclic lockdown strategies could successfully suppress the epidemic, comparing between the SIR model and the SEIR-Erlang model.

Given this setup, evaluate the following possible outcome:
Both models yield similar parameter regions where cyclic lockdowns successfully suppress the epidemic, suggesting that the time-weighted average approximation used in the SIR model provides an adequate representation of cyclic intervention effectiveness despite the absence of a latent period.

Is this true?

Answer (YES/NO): NO